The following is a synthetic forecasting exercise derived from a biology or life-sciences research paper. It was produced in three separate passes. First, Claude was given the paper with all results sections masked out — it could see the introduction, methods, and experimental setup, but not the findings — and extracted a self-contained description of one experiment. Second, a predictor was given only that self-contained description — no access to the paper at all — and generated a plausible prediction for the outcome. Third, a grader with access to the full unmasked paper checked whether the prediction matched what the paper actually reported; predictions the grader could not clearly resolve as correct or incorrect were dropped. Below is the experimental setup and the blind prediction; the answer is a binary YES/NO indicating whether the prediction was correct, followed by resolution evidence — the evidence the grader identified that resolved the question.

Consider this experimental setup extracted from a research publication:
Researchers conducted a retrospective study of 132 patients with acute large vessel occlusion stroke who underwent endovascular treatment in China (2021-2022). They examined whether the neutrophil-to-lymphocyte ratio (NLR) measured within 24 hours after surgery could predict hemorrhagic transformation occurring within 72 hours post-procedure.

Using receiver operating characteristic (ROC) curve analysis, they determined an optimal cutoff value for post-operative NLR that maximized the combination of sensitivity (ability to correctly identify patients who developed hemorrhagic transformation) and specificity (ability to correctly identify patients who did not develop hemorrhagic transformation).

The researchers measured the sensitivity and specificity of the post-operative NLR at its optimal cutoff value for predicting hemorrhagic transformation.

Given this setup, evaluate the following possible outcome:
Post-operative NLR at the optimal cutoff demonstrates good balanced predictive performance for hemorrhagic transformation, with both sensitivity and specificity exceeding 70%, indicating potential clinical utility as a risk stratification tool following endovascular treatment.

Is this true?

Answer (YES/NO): YES